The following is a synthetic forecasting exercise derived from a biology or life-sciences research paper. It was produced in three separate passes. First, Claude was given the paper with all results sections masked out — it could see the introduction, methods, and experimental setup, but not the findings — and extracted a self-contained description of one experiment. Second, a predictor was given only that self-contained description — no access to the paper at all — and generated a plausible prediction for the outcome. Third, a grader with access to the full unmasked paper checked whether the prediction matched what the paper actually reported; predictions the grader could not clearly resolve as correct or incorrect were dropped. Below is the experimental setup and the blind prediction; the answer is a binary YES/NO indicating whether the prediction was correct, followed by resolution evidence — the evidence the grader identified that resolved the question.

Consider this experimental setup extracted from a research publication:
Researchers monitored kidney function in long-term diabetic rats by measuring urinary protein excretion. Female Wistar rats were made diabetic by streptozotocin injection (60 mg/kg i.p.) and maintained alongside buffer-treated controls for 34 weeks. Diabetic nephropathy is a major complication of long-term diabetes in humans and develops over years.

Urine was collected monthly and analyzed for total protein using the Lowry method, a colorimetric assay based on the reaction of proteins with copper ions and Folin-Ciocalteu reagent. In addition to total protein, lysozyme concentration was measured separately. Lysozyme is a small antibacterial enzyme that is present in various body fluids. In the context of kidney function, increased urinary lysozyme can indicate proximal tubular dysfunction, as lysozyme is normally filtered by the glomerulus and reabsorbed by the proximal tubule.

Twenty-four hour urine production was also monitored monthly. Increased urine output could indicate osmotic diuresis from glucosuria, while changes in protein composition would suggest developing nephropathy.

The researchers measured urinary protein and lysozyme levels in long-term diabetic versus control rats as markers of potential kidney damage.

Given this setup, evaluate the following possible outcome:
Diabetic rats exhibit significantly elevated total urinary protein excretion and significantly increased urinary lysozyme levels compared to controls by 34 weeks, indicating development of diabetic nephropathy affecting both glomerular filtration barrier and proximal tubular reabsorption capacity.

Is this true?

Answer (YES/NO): YES